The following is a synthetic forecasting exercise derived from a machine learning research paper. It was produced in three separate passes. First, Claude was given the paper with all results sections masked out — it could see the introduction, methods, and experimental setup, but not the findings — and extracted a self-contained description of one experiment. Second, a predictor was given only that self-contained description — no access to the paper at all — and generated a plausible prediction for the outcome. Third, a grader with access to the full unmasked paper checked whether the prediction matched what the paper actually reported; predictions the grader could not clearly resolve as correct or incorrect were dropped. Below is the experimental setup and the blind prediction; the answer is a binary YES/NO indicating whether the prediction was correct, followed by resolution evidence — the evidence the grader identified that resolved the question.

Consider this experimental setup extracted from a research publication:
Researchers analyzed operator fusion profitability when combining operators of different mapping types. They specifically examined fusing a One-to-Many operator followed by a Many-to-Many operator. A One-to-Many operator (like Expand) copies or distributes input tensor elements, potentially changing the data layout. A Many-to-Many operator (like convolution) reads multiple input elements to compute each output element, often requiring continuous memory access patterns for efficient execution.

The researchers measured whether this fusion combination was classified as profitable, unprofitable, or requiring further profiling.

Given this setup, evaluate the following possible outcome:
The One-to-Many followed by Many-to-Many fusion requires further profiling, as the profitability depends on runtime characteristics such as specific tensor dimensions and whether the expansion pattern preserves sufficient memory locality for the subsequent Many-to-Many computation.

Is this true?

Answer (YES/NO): NO